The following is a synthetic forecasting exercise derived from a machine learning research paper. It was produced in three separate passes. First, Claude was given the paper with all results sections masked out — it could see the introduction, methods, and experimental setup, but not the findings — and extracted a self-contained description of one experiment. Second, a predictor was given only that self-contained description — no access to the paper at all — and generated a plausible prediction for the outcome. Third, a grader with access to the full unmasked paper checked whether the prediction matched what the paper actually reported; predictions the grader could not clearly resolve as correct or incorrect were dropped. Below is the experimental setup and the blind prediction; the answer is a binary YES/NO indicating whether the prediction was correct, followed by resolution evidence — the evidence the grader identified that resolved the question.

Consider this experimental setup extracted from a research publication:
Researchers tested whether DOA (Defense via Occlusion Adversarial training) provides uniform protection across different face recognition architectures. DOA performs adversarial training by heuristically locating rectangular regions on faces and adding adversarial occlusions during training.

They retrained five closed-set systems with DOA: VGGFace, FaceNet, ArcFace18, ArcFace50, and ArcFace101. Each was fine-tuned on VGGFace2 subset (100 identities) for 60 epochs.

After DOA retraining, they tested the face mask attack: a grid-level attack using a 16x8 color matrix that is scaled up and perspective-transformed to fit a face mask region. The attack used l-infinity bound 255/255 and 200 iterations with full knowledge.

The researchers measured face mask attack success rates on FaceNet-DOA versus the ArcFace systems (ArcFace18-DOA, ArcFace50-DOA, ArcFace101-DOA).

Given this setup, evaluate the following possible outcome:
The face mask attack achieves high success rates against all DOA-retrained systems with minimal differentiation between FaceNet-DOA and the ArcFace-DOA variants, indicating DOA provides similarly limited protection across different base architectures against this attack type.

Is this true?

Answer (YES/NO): NO